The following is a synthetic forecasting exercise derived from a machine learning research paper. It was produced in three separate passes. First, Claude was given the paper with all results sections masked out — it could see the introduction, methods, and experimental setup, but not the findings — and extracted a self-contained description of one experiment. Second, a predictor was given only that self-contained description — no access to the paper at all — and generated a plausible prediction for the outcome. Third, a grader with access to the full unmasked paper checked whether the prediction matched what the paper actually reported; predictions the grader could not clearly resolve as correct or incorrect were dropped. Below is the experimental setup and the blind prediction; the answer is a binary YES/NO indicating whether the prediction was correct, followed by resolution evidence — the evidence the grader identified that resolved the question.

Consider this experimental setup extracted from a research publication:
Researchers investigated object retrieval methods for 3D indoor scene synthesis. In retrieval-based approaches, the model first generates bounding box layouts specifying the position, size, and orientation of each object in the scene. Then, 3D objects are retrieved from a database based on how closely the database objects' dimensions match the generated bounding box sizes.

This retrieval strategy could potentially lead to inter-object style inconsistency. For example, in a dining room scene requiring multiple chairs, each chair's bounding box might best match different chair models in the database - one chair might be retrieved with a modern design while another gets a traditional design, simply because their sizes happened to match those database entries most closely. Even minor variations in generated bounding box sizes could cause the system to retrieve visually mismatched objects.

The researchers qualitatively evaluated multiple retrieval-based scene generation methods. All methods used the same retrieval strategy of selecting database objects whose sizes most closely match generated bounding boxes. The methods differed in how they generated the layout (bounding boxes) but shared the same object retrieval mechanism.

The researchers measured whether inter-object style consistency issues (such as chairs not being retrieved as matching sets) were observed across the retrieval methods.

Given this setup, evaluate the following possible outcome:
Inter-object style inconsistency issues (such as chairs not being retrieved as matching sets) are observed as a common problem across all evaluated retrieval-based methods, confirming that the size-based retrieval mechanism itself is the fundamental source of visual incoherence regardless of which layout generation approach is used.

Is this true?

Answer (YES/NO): YES